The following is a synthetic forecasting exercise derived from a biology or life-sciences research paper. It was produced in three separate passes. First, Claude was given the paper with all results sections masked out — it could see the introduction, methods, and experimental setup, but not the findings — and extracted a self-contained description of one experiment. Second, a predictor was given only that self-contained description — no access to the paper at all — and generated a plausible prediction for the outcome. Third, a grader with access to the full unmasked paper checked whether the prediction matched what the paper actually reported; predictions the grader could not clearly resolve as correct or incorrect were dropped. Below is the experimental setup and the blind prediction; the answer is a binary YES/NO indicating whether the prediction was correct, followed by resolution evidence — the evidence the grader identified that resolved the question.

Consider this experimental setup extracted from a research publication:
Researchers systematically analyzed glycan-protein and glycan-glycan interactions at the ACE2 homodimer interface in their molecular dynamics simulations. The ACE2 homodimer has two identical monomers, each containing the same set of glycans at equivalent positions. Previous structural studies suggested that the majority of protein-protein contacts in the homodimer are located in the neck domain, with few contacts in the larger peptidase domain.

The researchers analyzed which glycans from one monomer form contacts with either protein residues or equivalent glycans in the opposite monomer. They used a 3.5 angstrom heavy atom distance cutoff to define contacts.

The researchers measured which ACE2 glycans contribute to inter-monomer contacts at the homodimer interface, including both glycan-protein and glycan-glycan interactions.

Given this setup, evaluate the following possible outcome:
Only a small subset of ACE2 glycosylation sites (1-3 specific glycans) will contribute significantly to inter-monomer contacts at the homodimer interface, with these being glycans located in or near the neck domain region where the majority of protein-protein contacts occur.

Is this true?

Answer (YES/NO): NO